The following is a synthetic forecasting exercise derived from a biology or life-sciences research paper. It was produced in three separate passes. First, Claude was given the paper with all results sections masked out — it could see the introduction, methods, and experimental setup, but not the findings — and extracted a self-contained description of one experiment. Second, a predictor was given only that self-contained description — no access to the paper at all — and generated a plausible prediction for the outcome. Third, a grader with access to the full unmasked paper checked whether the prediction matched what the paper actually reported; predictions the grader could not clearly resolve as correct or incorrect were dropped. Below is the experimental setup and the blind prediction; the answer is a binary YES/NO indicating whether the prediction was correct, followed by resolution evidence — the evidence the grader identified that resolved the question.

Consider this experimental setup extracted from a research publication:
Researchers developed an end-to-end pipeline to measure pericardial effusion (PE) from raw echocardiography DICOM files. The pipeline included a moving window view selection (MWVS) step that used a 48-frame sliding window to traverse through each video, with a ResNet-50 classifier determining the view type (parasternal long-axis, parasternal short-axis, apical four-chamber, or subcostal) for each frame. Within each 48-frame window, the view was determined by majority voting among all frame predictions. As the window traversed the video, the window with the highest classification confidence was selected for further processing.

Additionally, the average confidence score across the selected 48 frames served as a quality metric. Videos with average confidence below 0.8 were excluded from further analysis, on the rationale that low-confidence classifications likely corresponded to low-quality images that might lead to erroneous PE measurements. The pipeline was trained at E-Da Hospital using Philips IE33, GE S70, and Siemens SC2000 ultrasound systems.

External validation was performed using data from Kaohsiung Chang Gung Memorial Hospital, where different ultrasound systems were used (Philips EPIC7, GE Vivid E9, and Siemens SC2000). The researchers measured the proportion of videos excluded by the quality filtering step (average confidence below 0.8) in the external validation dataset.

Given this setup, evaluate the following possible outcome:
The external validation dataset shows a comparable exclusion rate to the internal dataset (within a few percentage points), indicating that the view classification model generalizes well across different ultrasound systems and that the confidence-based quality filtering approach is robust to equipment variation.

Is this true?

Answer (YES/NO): NO